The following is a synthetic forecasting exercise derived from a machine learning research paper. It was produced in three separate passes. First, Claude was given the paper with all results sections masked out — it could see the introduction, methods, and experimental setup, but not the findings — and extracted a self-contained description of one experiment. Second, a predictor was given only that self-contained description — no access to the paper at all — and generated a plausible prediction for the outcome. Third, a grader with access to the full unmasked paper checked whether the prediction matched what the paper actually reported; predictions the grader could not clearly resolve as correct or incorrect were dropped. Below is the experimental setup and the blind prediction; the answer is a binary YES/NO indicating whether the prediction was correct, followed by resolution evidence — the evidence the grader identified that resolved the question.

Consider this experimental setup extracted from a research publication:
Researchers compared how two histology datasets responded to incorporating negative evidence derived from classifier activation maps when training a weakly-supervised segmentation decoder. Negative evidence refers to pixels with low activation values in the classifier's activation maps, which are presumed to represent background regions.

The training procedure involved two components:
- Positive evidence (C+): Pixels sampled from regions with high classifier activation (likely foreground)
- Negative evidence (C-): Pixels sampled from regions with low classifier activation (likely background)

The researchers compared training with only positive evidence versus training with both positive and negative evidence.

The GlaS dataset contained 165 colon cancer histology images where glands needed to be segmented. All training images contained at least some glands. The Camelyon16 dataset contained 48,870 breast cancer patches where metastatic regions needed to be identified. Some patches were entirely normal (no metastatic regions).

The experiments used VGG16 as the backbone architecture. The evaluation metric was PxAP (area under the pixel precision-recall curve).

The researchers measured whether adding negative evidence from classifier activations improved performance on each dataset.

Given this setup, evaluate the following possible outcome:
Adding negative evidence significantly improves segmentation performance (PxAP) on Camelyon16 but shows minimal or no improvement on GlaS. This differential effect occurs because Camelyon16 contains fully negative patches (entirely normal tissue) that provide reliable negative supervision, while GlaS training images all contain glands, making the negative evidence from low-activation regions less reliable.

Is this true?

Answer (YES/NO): NO